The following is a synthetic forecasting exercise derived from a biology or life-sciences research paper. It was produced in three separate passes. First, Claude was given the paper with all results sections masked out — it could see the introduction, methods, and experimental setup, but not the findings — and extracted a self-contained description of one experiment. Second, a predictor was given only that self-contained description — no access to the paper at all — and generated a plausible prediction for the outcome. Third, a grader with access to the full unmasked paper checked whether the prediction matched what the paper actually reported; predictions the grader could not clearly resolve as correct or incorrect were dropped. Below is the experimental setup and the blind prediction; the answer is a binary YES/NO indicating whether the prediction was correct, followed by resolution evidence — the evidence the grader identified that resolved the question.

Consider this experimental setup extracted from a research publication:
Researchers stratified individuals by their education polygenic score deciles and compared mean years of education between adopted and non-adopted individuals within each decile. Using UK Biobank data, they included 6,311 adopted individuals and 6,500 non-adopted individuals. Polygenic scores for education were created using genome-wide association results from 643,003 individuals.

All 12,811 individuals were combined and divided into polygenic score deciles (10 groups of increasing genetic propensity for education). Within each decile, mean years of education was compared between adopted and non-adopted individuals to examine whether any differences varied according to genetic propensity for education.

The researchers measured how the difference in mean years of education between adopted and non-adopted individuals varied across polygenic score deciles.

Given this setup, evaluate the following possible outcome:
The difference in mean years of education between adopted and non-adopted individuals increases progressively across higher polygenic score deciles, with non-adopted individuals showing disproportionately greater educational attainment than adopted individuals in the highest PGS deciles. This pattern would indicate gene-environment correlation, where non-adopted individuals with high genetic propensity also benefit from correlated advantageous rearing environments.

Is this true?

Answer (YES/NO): NO